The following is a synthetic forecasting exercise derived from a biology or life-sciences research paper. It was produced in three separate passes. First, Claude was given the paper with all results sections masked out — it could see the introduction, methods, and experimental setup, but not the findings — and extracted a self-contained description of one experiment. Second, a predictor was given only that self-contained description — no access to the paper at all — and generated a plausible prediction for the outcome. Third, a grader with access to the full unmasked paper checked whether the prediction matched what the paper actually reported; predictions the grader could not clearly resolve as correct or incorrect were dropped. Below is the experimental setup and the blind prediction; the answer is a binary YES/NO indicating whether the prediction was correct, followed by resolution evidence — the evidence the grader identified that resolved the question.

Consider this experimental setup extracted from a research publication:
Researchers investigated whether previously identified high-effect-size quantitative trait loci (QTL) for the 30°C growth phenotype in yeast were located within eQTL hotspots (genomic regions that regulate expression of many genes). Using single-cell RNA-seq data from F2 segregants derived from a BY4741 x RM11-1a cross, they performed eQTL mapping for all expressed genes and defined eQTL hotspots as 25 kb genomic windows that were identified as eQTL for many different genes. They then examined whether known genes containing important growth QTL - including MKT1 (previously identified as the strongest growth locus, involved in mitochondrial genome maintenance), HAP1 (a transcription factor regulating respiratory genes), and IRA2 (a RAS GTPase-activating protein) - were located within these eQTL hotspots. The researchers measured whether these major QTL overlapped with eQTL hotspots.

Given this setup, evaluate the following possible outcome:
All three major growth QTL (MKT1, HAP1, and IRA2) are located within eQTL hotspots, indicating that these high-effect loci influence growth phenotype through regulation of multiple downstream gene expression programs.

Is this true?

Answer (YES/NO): YES